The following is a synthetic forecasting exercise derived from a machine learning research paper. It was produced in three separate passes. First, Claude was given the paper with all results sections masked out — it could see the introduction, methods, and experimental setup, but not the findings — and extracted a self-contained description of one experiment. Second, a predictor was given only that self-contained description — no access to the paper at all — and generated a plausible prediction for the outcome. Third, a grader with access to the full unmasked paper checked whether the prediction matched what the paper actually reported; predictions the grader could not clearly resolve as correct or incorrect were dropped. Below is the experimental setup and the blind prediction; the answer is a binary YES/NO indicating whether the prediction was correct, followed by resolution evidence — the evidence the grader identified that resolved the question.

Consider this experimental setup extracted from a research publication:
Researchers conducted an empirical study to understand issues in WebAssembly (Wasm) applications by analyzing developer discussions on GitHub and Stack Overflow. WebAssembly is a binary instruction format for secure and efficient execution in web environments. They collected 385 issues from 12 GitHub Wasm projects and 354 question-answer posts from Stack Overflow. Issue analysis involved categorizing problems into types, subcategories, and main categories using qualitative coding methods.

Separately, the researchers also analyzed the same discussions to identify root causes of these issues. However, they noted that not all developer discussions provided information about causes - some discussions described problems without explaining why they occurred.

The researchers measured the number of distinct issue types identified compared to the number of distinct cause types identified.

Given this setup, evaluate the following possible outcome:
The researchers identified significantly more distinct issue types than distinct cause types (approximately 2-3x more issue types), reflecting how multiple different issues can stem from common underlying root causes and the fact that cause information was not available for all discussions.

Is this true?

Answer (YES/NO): NO